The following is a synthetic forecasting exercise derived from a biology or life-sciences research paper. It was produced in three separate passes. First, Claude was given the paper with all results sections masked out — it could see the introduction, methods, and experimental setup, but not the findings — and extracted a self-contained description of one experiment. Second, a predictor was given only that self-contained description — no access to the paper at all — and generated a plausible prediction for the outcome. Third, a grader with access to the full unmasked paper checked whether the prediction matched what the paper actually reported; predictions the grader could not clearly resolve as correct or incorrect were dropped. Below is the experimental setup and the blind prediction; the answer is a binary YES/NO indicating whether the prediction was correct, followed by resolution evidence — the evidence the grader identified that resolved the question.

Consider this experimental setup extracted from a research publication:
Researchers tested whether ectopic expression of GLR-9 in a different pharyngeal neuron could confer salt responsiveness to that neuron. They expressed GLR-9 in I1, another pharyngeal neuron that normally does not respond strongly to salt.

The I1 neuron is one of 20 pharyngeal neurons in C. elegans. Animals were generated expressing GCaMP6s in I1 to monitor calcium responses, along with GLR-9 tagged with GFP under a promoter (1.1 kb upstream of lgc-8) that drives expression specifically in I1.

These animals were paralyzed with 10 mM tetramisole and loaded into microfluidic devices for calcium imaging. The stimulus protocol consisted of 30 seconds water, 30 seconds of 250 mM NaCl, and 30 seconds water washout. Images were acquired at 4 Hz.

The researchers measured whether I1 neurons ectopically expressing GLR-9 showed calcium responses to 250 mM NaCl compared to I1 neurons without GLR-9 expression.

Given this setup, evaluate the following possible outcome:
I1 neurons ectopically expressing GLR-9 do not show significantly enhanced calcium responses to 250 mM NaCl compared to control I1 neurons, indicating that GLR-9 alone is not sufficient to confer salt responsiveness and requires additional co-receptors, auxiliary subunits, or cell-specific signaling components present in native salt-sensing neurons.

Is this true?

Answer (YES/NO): YES